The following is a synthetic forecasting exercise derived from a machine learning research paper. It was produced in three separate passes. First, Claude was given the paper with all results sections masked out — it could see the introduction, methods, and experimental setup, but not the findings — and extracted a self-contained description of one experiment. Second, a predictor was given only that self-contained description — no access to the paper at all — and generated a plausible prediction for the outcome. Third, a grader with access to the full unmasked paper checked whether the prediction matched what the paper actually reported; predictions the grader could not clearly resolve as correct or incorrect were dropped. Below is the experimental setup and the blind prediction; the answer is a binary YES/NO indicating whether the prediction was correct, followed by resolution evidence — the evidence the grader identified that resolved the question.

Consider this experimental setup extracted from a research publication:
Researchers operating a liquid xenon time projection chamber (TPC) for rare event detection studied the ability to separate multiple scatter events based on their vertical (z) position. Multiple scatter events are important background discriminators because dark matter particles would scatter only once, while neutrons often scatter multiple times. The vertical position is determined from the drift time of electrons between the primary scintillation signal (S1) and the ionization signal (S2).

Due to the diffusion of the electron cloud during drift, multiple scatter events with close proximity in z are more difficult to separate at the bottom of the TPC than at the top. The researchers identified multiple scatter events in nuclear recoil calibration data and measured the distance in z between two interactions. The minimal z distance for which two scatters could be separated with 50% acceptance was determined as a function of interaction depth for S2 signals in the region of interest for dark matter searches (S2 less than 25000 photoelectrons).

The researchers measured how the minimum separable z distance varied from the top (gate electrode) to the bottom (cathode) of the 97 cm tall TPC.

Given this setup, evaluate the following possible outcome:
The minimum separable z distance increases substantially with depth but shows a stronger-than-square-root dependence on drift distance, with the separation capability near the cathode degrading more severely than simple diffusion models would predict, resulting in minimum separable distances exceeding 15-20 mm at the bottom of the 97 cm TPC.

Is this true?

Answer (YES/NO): NO